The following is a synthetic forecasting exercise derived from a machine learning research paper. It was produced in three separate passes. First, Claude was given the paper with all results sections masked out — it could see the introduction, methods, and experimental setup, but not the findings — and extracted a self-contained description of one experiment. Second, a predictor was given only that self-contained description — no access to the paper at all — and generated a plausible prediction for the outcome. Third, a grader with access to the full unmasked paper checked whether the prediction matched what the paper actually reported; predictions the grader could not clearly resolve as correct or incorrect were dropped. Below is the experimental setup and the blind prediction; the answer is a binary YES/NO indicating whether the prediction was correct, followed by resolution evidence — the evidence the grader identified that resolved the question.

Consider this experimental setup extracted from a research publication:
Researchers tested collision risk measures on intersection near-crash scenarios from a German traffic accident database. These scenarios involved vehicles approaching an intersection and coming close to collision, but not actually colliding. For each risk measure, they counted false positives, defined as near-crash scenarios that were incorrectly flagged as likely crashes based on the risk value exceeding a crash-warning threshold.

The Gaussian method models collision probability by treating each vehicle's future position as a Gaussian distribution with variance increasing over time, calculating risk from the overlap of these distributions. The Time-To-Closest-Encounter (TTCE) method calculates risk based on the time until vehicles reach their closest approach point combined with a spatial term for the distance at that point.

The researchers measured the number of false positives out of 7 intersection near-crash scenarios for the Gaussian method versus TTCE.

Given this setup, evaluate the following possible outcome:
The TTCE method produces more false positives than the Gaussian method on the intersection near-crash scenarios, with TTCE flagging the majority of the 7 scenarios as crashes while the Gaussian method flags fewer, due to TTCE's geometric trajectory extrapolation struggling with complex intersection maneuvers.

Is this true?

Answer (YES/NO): NO